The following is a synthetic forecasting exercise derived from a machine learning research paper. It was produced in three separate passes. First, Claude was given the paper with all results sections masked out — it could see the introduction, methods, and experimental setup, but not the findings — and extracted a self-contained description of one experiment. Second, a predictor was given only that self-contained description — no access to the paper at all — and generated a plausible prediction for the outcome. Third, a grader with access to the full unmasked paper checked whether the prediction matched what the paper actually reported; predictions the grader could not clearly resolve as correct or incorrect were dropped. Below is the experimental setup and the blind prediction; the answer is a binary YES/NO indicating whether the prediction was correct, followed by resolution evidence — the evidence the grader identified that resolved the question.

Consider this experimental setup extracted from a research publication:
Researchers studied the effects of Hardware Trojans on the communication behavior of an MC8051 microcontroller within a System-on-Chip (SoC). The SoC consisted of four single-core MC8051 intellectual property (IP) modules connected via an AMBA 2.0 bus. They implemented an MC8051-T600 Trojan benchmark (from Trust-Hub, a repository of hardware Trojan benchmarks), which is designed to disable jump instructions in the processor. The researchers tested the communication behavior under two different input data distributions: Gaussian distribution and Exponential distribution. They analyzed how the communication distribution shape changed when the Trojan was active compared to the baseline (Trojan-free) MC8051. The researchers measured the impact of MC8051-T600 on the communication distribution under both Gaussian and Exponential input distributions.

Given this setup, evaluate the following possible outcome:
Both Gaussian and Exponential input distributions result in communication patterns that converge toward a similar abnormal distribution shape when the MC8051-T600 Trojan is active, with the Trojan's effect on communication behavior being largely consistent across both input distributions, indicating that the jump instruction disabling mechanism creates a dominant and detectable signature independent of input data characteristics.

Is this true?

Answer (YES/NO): NO